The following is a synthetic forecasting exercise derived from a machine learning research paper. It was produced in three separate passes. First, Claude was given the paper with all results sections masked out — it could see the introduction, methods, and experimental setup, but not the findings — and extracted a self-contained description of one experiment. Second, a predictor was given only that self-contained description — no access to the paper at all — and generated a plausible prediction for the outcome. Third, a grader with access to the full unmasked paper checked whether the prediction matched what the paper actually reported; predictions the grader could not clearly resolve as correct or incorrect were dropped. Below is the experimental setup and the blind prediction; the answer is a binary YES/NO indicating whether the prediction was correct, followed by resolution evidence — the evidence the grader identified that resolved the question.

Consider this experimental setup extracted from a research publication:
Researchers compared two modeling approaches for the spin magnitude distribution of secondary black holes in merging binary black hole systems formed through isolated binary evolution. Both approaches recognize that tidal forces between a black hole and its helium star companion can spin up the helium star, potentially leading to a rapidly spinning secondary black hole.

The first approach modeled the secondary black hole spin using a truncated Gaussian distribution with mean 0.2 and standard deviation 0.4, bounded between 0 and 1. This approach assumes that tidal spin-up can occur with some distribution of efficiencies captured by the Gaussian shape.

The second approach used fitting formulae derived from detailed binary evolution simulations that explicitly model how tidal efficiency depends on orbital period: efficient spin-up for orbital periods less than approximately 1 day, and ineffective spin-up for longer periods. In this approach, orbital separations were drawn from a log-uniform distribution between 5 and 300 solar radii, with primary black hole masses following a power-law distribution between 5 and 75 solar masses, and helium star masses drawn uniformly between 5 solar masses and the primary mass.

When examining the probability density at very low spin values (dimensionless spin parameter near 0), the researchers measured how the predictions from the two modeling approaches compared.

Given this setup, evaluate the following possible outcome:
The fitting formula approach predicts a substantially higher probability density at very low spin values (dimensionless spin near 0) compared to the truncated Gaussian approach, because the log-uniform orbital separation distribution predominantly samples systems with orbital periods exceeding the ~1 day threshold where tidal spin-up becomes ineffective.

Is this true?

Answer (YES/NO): YES